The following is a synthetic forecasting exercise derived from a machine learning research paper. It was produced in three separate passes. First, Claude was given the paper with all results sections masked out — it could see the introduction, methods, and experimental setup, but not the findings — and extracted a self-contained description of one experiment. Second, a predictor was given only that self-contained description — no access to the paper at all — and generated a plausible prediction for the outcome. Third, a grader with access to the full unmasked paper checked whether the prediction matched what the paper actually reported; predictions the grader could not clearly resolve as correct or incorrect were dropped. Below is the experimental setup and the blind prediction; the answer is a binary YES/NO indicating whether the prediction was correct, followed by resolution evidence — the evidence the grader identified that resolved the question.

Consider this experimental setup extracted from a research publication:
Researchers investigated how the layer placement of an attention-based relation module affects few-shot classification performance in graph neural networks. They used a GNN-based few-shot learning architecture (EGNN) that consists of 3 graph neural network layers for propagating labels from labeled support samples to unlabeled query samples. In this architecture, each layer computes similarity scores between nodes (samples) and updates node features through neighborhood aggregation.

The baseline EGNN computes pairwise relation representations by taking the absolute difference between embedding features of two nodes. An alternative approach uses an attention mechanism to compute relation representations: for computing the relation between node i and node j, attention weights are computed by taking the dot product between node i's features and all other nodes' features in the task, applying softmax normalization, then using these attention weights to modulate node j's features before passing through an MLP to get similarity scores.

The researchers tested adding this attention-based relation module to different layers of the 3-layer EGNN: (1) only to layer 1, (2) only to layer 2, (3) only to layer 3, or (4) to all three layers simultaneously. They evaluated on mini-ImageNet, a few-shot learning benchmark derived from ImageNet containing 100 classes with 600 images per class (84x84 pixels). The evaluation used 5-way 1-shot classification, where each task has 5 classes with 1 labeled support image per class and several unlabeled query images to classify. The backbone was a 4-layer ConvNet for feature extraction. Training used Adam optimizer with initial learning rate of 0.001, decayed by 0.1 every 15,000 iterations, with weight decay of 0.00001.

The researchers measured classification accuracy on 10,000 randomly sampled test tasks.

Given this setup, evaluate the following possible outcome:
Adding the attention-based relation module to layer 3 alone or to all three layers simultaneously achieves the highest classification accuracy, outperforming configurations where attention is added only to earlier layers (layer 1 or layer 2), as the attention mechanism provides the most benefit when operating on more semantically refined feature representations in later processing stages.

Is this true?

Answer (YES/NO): YES